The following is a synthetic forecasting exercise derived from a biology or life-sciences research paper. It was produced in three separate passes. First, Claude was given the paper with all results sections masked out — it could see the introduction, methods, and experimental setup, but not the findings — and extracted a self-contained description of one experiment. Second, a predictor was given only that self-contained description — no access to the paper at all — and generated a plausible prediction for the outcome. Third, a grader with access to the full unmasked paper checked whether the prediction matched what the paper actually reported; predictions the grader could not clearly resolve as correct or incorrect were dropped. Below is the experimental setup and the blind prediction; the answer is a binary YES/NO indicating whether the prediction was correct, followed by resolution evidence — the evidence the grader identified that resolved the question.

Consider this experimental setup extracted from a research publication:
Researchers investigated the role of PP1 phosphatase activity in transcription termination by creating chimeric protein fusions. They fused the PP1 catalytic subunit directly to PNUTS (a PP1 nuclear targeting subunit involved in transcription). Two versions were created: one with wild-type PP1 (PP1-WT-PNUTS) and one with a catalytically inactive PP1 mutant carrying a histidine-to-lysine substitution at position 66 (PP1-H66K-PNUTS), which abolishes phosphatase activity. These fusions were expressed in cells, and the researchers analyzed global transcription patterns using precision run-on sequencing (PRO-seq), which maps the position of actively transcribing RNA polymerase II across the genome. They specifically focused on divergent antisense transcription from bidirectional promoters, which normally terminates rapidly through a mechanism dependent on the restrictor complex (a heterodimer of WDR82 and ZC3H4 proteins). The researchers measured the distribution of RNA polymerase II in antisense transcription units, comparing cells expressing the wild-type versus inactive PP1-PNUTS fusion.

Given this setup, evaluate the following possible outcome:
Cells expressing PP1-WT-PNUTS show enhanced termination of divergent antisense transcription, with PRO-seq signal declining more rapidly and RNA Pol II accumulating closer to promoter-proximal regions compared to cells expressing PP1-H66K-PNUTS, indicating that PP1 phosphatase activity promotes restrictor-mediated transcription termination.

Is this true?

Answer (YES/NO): YES